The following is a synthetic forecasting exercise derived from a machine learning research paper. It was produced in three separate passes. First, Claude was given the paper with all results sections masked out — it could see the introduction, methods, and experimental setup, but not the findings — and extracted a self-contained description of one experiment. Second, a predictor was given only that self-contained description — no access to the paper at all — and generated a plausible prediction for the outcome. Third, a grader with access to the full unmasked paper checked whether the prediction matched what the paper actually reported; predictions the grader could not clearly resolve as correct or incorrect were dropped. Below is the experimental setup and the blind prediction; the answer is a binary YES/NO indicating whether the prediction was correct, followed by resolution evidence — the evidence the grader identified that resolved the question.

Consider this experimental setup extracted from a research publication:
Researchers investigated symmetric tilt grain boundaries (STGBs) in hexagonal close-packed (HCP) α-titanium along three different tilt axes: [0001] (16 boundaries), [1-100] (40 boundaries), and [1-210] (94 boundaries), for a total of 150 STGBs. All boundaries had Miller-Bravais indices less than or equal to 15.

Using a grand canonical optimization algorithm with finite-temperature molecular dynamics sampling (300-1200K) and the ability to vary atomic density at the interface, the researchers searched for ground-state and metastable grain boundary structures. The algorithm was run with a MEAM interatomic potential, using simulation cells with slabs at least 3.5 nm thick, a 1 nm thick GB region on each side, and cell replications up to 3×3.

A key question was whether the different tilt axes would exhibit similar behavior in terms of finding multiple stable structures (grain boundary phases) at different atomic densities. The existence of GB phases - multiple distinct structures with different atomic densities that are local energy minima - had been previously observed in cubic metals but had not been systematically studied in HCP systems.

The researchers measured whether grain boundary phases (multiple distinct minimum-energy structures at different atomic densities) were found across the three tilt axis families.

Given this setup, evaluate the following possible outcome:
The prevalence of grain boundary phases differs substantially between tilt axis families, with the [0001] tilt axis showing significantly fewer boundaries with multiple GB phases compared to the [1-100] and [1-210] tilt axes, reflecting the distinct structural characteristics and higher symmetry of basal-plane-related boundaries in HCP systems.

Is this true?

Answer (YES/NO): NO